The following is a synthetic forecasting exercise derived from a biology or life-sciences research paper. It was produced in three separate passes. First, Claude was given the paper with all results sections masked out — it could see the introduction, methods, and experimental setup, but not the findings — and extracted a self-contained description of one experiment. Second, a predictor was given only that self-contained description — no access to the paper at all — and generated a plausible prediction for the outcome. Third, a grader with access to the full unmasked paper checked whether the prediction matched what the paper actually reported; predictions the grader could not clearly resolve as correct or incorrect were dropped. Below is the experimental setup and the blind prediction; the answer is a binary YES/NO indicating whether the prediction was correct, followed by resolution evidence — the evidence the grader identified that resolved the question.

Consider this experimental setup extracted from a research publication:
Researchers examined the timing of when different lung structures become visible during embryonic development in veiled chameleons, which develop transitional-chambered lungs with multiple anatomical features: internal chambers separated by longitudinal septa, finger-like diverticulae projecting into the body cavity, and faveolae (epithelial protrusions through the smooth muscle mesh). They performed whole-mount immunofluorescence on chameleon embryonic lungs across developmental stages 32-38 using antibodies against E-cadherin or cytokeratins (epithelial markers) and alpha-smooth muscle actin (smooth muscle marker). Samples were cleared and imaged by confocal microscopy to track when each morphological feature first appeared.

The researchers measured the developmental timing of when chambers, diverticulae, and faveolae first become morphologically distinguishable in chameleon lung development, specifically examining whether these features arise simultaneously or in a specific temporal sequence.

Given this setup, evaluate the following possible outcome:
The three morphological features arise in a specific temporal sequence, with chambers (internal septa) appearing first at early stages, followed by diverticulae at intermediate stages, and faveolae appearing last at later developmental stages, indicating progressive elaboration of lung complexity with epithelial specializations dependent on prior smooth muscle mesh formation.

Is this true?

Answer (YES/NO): NO